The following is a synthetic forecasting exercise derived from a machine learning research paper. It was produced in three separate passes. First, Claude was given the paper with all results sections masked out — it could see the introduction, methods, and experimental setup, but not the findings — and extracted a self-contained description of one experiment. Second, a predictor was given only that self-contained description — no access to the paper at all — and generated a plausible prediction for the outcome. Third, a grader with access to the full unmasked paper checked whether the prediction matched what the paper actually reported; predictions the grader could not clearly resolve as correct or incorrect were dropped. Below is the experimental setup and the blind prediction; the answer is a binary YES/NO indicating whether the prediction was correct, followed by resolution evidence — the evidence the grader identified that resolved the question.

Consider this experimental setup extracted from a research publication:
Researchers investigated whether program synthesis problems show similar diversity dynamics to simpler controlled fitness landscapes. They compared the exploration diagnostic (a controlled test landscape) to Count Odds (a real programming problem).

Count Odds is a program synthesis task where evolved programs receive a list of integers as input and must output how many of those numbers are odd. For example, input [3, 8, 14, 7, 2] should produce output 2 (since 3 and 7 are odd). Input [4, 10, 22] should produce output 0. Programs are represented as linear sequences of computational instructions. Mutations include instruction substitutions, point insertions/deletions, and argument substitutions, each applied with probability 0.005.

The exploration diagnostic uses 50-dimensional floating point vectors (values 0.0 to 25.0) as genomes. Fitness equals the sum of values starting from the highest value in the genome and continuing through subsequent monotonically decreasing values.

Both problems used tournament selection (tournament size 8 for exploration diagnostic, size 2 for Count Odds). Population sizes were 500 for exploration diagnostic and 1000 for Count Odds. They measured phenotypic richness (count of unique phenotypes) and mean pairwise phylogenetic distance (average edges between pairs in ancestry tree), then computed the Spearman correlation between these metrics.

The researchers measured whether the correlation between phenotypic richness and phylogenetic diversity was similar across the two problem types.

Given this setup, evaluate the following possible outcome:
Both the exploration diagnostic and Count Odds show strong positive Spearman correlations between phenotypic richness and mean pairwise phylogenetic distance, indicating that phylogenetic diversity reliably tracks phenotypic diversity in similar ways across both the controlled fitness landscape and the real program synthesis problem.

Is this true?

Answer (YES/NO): NO